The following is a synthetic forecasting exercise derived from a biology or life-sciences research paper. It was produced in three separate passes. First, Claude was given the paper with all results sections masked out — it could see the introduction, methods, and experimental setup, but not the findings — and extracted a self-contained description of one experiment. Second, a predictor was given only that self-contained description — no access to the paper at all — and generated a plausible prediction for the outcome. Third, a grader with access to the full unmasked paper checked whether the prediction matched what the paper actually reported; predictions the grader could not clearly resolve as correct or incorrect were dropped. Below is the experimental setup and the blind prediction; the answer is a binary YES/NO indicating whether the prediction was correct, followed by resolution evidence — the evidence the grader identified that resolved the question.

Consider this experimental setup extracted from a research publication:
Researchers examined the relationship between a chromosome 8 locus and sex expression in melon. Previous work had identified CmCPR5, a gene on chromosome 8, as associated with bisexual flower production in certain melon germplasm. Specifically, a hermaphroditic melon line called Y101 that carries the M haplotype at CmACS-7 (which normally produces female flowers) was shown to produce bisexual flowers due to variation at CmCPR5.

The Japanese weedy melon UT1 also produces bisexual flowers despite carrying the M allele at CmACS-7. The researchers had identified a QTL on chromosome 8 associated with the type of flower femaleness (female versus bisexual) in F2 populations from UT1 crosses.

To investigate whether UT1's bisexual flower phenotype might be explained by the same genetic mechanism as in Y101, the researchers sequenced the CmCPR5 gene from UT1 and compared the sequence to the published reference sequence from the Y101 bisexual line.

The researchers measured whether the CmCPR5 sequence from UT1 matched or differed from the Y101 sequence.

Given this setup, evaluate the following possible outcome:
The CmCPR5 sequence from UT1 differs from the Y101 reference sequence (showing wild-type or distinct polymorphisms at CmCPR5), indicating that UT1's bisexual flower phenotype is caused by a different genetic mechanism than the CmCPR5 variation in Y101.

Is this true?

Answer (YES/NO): NO